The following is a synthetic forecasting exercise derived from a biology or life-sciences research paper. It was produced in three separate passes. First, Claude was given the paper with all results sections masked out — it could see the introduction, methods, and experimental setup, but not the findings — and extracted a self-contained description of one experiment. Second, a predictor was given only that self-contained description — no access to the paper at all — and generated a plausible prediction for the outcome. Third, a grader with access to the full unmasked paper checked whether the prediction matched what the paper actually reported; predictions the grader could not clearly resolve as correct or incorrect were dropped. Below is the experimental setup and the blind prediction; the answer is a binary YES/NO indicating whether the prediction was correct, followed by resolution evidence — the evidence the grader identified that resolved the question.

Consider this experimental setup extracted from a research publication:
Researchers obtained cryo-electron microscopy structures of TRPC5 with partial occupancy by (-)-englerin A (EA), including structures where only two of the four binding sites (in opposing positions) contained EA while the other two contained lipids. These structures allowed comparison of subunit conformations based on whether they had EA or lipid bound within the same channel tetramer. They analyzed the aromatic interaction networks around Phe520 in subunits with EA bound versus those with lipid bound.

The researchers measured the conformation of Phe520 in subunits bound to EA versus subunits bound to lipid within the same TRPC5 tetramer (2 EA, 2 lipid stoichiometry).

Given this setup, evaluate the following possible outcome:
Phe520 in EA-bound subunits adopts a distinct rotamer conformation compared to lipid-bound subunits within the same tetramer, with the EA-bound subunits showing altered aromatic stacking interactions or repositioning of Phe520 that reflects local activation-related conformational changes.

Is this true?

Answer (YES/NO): YES